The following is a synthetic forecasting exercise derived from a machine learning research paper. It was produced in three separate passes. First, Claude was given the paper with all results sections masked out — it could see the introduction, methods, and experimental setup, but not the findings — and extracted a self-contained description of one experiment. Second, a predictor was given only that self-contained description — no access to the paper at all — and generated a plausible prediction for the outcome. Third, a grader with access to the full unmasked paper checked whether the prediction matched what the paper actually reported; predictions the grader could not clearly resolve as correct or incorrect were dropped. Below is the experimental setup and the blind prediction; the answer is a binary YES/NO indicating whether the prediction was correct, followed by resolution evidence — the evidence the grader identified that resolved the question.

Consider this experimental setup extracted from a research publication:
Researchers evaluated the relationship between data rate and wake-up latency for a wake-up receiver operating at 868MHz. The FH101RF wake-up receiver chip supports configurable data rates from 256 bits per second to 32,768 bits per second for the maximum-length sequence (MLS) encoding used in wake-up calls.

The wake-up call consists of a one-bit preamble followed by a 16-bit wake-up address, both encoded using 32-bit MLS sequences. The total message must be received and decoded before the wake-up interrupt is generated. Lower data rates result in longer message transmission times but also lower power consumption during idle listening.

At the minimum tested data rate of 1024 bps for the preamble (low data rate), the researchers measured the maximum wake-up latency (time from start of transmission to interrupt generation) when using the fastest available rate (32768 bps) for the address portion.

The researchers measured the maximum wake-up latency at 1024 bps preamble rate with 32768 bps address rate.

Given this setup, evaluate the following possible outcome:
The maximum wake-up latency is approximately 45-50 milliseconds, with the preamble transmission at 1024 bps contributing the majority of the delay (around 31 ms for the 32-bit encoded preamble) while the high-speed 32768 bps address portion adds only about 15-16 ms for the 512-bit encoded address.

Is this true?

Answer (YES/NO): NO